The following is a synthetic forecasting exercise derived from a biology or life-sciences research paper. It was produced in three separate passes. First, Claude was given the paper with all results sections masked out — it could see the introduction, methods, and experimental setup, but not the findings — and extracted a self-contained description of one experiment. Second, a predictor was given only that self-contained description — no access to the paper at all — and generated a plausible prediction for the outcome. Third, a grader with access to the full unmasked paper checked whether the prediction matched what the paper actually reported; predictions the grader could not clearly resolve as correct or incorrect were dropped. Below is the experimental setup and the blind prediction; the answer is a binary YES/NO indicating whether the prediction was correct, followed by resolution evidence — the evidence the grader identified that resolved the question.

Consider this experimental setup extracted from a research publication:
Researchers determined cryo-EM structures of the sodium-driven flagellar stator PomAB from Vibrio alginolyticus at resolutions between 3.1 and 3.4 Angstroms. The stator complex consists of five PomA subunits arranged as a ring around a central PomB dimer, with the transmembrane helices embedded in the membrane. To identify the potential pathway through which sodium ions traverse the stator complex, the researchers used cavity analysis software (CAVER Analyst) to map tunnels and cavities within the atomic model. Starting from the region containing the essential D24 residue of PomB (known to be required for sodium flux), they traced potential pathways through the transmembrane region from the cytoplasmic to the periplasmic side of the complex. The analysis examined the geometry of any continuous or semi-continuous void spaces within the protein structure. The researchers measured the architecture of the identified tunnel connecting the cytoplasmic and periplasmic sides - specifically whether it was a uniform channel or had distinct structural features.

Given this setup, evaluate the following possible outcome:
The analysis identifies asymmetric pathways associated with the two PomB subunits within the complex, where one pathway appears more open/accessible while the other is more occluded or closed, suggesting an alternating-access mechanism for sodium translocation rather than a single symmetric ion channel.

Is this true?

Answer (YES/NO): YES